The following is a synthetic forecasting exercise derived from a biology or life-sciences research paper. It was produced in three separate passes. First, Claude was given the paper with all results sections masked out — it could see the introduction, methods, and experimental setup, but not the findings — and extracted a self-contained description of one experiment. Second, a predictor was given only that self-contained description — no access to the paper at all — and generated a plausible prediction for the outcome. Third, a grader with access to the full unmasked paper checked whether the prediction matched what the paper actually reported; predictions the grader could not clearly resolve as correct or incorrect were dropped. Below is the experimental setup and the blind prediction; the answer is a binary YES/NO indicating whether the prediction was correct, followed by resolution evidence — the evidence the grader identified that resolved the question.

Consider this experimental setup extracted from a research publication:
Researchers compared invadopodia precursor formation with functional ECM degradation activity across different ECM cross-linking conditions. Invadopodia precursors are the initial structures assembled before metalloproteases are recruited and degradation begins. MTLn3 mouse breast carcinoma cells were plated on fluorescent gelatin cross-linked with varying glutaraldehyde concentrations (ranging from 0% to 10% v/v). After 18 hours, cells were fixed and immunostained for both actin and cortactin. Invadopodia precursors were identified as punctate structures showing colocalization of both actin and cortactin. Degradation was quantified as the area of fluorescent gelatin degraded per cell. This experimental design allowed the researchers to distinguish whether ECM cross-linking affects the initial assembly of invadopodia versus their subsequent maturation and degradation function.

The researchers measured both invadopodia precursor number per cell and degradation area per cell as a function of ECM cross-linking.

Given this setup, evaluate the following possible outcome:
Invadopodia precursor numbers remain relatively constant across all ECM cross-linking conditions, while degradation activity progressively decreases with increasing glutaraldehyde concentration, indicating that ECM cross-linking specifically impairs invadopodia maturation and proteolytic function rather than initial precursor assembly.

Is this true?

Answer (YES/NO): NO